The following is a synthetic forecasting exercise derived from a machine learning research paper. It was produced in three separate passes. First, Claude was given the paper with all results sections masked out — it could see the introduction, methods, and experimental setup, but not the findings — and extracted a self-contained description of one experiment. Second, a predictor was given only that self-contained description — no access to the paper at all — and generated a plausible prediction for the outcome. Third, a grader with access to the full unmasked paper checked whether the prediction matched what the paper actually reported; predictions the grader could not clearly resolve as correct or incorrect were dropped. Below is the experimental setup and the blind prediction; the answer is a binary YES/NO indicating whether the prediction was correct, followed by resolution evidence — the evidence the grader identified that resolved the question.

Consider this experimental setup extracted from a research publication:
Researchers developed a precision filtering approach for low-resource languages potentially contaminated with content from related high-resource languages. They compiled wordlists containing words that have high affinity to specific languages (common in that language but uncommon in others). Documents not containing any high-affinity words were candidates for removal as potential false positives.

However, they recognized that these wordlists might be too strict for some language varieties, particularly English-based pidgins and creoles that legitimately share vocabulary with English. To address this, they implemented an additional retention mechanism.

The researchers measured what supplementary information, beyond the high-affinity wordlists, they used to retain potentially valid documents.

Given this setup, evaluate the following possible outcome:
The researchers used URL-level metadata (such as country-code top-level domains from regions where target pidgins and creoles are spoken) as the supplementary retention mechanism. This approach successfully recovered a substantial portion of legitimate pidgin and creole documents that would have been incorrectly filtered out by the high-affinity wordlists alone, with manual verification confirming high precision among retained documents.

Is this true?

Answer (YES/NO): NO